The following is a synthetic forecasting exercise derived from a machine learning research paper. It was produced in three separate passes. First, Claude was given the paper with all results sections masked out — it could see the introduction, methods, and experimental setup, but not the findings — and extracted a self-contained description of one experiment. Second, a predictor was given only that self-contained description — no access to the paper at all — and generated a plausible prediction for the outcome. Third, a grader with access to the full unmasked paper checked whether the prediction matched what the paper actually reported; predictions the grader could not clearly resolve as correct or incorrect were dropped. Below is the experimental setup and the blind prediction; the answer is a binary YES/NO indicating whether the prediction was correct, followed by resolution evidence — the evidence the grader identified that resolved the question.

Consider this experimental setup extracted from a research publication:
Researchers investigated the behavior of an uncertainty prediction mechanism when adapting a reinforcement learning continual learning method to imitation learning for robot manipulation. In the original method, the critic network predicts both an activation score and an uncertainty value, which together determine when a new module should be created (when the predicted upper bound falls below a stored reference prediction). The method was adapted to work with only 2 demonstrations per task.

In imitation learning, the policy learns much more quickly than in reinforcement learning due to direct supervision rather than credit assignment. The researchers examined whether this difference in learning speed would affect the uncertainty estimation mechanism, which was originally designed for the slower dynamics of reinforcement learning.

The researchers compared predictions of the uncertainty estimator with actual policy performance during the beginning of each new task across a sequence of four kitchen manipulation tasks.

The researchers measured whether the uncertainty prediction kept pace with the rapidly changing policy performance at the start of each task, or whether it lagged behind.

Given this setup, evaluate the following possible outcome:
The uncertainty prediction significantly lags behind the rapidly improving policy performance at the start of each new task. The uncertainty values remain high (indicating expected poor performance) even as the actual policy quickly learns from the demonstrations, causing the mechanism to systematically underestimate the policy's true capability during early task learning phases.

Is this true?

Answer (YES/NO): NO